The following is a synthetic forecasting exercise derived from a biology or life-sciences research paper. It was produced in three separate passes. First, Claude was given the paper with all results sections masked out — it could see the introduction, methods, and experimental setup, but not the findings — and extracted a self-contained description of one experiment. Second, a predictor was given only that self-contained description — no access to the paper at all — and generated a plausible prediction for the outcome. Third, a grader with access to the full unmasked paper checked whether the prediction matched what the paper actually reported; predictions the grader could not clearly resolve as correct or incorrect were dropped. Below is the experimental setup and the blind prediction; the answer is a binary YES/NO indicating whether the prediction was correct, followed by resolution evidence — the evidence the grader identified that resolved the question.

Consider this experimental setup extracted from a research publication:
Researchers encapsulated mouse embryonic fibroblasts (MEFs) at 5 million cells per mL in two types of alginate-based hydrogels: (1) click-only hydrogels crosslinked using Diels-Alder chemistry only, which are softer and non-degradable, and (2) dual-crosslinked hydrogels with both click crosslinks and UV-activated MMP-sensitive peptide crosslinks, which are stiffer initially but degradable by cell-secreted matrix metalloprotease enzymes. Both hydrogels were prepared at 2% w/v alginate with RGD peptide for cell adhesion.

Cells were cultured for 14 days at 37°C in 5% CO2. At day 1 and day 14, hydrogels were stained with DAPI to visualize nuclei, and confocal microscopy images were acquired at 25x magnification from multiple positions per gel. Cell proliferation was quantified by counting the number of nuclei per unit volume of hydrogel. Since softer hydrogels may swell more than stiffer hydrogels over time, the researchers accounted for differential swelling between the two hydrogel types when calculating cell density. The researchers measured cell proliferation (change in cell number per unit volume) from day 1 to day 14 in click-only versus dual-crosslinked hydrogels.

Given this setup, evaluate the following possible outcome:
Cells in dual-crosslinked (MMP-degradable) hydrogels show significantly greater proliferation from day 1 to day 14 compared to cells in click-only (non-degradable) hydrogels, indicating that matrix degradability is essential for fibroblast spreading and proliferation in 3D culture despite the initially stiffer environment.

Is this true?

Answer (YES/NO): YES